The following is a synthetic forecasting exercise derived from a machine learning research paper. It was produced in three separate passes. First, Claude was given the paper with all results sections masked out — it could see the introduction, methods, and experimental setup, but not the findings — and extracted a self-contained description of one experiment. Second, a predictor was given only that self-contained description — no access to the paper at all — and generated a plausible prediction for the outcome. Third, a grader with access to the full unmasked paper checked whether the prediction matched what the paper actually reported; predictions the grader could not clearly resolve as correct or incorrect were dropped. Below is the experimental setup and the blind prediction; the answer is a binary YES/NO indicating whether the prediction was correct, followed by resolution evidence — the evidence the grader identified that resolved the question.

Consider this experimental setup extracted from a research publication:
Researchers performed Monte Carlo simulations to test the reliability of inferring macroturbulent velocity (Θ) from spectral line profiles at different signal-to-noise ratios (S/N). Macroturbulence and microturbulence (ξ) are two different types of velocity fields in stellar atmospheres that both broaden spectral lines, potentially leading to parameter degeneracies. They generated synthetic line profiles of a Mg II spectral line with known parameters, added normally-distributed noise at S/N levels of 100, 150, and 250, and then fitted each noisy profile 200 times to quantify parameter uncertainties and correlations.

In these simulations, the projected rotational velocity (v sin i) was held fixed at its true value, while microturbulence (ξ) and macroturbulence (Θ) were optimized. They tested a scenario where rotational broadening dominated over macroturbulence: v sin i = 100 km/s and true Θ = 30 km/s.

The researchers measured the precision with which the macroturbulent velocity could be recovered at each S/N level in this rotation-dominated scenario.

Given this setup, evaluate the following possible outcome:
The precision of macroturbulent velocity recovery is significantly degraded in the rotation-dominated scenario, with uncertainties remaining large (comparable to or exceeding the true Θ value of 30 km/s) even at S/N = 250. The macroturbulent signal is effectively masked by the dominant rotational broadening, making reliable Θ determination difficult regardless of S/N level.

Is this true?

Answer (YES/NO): NO